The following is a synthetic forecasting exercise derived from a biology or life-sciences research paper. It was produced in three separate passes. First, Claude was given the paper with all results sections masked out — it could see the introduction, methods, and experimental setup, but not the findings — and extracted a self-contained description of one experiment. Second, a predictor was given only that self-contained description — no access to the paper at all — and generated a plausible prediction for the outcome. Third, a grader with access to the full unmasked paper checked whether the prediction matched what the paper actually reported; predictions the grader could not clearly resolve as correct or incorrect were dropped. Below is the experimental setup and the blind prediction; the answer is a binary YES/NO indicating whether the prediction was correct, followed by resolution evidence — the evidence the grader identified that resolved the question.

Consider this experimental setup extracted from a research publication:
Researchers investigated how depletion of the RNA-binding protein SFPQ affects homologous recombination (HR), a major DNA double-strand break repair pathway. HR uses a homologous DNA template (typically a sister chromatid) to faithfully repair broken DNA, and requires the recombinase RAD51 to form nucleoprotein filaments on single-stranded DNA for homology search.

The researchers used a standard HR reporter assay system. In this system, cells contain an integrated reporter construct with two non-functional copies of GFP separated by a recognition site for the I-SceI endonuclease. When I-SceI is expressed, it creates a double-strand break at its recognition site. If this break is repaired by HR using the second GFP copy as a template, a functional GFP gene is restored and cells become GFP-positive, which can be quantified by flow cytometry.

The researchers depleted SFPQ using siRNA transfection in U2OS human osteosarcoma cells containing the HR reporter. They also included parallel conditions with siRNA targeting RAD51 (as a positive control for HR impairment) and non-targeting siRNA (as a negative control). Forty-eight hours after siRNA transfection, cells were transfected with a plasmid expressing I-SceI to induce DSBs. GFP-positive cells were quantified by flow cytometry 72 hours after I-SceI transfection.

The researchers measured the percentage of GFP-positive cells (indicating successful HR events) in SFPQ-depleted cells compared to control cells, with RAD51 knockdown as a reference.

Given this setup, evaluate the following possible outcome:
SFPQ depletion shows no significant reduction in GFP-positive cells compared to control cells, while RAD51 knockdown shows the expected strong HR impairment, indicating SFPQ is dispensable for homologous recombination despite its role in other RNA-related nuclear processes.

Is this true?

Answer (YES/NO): NO